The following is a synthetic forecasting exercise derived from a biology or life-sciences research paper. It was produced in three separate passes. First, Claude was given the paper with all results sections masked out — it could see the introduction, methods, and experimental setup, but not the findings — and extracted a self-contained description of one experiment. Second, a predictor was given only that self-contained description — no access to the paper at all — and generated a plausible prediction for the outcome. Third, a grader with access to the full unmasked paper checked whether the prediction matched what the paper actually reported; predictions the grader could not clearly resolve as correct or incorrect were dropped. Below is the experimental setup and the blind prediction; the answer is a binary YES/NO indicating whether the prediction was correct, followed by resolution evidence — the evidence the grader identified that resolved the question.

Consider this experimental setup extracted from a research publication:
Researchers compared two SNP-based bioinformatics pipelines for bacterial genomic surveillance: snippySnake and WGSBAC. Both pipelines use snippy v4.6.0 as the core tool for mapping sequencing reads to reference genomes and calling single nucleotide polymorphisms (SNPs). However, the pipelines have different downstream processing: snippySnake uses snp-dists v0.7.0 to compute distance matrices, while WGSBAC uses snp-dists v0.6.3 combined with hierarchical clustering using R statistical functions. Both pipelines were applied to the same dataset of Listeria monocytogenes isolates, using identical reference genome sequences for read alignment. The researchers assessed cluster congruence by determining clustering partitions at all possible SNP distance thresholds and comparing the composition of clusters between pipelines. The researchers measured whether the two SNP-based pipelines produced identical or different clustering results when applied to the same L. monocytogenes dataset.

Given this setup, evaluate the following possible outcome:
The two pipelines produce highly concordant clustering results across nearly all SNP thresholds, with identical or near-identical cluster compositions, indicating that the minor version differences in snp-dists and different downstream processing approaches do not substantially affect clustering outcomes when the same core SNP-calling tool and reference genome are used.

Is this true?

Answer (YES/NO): YES